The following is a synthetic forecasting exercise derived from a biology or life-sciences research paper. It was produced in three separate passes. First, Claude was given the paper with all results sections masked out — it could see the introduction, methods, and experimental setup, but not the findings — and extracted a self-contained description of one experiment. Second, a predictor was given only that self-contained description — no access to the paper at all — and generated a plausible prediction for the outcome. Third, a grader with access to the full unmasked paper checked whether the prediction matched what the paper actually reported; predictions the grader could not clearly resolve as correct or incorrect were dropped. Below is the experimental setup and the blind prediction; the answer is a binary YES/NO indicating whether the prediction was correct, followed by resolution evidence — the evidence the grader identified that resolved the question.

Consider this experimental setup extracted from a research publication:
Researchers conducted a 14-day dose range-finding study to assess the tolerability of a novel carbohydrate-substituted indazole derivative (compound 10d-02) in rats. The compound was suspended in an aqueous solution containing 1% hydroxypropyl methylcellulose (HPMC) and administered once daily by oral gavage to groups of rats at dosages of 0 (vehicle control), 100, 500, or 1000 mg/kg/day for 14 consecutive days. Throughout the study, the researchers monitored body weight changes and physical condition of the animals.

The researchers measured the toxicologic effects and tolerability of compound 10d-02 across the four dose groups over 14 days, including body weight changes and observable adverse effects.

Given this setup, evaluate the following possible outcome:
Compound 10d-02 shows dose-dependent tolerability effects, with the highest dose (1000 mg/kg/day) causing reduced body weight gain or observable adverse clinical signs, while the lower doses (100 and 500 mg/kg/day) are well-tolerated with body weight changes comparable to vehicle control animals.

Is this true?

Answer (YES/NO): NO